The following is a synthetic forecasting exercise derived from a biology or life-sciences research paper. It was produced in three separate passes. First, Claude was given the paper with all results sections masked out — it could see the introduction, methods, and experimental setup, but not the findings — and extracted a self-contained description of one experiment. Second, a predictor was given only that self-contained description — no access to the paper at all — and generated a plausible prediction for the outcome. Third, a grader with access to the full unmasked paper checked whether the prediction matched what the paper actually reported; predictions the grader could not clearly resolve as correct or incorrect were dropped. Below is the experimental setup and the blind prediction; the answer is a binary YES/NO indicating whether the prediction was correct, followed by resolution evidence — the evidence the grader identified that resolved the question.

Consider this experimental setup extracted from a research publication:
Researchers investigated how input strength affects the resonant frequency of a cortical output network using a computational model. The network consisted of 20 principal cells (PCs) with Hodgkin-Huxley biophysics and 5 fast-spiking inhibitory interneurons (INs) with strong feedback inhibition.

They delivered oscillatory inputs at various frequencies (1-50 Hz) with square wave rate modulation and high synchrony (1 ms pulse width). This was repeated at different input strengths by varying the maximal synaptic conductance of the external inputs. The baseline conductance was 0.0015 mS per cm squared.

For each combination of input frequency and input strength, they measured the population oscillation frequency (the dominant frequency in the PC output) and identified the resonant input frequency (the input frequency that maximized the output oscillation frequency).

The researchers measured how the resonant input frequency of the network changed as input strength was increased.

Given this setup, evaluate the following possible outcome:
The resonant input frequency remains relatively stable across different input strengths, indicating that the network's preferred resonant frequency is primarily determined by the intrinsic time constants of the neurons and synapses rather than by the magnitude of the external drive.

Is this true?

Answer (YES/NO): NO